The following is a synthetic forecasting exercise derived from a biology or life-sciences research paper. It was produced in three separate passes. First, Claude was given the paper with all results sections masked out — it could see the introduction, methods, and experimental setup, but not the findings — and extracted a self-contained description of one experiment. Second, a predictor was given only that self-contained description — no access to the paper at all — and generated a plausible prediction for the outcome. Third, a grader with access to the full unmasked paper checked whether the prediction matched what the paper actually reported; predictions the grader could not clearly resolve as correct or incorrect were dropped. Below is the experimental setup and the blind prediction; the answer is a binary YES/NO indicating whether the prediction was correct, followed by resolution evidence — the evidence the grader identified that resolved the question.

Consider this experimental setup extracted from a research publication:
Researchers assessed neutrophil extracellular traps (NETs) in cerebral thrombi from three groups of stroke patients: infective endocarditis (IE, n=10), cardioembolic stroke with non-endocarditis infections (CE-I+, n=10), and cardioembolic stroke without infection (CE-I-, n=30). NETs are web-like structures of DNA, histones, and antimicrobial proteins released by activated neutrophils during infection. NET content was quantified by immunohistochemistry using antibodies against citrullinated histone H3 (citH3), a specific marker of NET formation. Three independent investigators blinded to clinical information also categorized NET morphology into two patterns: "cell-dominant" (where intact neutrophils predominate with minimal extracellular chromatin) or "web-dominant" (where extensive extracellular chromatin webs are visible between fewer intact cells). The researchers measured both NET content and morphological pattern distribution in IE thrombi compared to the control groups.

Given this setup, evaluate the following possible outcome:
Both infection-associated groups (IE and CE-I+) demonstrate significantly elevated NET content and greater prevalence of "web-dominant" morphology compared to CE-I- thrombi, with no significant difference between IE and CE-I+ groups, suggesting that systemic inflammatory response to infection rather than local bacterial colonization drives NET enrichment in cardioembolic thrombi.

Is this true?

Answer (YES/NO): NO